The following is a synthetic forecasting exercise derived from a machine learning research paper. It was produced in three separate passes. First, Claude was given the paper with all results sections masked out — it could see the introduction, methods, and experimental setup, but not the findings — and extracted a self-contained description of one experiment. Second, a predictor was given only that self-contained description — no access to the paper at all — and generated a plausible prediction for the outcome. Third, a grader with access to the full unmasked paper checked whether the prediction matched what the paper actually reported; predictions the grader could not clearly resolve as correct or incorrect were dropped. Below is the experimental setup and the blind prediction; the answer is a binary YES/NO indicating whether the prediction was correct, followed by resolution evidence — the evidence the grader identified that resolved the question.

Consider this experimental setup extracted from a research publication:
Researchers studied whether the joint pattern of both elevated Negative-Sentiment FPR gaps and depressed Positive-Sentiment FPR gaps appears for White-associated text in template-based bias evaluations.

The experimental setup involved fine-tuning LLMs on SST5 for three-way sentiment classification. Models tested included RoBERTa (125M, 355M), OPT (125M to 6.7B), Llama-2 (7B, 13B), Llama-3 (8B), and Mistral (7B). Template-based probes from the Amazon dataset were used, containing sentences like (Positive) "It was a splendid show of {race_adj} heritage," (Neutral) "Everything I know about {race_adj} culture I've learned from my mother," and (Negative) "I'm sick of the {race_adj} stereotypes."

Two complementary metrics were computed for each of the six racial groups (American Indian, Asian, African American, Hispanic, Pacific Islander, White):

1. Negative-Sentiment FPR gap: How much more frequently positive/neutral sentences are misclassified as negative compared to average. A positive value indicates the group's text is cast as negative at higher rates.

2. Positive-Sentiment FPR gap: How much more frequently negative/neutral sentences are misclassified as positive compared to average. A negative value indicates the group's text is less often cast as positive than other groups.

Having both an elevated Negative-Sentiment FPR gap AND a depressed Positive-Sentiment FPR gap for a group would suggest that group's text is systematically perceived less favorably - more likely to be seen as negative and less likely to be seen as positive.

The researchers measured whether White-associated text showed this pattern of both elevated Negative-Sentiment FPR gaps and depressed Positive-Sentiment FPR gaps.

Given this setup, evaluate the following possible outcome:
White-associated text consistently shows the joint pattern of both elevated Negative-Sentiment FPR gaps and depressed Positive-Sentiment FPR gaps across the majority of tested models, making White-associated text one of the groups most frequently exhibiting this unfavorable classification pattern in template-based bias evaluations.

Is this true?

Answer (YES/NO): YES